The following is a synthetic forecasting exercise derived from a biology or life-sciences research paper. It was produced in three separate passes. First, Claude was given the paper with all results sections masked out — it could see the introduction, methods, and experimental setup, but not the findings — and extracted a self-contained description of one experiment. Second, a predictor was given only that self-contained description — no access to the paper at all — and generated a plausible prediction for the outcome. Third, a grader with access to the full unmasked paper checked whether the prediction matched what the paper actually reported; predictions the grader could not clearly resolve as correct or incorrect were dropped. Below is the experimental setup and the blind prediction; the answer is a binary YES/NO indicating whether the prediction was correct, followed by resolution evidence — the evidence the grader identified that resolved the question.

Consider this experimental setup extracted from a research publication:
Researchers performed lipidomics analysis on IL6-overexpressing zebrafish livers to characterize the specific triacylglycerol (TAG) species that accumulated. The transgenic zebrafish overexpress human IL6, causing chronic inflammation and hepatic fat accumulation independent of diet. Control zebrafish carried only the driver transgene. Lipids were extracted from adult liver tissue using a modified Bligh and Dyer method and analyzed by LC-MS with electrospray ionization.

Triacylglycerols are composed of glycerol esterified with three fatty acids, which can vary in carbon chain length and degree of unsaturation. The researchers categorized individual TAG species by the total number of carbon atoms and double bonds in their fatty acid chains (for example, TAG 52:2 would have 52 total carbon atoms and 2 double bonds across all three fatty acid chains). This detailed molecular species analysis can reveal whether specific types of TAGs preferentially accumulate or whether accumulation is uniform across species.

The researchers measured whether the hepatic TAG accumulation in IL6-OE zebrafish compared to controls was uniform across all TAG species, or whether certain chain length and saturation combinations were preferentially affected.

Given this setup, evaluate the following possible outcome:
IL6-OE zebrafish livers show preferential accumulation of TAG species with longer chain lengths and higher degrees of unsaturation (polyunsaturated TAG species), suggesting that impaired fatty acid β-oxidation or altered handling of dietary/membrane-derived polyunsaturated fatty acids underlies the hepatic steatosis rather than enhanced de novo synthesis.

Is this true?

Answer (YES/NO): NO